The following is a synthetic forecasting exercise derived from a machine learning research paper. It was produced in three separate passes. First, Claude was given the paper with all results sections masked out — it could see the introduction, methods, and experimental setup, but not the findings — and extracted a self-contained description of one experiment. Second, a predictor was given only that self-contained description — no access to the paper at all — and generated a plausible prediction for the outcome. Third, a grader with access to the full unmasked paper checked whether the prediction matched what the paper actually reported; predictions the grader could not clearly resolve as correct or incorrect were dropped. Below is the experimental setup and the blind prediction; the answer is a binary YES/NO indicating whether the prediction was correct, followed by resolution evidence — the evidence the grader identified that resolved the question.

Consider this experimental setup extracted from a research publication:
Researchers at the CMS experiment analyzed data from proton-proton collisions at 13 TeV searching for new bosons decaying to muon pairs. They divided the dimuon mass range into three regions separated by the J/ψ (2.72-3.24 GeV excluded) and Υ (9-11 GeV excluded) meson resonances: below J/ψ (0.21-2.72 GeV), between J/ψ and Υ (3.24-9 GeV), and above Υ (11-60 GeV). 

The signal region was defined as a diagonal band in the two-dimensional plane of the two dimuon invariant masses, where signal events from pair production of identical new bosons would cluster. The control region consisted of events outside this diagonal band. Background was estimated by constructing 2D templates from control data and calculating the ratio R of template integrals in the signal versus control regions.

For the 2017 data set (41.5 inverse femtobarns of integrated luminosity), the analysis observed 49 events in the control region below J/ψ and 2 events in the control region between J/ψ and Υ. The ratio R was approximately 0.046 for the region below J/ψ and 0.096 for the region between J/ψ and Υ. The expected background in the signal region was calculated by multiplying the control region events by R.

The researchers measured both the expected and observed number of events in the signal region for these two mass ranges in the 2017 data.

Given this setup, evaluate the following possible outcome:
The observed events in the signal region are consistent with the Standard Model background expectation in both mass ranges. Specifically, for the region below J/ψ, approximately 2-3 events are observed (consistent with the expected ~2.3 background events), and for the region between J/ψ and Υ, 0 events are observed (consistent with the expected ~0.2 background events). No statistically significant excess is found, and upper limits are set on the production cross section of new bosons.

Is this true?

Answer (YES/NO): YES